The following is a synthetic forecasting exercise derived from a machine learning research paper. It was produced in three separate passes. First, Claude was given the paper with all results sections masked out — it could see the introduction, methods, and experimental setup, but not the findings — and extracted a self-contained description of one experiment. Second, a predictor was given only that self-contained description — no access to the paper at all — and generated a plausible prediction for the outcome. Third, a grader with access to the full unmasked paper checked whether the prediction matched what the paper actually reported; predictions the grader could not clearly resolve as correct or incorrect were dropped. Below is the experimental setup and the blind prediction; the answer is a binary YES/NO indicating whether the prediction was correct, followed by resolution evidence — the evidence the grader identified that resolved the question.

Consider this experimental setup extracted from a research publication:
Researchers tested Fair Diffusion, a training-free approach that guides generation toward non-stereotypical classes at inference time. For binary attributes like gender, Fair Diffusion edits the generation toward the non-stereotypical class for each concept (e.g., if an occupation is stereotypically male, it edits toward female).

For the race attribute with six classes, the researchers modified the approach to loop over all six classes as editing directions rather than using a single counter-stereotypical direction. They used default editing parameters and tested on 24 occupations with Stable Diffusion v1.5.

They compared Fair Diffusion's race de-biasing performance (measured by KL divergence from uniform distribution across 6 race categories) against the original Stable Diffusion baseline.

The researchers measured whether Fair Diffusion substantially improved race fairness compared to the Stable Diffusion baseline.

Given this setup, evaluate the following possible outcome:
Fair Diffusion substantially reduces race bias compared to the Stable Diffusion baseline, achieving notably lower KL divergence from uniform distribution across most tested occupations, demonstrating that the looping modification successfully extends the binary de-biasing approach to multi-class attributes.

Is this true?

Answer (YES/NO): NO